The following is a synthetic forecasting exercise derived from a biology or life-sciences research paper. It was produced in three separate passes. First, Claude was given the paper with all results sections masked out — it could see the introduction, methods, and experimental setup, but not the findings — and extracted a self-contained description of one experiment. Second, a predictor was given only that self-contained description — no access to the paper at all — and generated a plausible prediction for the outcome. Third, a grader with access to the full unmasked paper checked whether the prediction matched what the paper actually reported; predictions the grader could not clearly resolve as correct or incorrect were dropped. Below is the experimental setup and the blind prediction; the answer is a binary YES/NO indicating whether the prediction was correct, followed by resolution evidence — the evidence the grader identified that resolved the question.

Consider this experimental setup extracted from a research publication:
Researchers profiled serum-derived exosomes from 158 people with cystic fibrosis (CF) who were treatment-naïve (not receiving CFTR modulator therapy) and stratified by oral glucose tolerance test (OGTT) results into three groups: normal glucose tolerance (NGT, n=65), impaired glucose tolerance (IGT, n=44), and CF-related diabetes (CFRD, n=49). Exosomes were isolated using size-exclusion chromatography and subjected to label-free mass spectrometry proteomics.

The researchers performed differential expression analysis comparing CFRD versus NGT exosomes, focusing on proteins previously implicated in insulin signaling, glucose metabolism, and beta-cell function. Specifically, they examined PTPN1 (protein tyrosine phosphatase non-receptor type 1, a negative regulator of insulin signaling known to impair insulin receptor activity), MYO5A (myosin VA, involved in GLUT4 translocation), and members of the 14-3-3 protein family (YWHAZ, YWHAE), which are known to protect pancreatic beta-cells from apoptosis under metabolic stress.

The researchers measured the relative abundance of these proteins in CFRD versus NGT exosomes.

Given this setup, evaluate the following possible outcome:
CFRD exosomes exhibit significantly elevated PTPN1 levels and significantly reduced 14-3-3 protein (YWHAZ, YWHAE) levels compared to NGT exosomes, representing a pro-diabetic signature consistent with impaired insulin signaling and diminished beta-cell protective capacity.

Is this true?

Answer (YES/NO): YES